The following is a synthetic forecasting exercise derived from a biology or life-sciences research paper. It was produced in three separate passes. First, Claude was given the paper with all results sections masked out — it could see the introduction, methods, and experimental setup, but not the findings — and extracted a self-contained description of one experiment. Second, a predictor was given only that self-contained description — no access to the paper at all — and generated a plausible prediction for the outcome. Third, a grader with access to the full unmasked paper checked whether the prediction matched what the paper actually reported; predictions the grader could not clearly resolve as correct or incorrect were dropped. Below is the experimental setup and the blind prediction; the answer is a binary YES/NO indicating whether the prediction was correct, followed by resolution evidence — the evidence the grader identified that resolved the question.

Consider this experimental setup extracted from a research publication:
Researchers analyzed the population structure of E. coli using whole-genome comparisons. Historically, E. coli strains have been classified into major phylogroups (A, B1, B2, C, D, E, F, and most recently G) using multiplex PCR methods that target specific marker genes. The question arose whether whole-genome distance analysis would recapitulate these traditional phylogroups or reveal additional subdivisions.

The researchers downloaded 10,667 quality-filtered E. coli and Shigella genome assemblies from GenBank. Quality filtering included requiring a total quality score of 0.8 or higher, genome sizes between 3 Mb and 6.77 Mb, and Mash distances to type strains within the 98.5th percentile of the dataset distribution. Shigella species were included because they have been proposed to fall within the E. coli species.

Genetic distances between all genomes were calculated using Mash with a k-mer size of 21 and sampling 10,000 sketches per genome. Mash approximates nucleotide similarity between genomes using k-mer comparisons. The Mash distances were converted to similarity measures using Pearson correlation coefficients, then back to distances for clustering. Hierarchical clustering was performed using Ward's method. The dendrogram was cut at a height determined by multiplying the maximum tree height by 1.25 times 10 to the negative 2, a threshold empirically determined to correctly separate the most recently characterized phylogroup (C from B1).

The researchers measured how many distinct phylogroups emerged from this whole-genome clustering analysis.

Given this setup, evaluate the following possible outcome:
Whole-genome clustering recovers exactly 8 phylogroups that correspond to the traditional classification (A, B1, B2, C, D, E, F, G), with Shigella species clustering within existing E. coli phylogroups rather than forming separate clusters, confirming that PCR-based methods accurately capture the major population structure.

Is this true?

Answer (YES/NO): NO